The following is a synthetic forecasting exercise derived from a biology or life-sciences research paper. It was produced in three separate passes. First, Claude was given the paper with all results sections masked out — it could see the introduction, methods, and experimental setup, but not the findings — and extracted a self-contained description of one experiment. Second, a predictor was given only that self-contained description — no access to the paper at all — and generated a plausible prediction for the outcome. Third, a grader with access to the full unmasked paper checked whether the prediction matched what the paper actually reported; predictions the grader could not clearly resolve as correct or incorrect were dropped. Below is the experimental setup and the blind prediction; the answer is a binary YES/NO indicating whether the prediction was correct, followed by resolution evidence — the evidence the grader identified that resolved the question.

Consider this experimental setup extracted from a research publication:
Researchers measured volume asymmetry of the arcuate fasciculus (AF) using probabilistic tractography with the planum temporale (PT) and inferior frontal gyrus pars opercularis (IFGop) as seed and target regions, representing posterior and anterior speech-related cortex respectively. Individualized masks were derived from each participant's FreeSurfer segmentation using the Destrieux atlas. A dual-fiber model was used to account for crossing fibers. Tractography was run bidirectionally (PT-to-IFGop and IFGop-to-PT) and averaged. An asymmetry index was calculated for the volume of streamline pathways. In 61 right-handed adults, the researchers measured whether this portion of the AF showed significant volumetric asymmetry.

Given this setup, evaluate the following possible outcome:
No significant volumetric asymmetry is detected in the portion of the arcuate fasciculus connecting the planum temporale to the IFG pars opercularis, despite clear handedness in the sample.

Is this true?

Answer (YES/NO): NO